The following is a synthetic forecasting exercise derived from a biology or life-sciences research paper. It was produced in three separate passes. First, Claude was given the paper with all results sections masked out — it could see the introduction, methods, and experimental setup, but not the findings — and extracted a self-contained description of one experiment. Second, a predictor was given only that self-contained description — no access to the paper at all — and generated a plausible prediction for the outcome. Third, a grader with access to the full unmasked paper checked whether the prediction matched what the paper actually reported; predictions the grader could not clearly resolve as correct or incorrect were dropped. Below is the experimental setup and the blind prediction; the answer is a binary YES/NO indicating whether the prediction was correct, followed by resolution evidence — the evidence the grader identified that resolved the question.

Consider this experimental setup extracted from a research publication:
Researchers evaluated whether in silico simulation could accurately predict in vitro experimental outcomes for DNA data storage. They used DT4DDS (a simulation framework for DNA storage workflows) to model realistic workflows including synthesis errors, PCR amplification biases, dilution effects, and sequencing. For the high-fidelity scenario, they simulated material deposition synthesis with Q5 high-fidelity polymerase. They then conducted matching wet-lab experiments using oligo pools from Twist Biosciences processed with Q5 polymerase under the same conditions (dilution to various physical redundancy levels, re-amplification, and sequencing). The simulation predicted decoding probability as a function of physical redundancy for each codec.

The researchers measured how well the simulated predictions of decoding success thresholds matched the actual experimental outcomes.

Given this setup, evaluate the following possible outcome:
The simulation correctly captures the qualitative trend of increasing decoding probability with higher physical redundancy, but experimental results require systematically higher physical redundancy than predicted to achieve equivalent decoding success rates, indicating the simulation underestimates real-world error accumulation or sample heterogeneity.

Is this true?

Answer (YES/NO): NO